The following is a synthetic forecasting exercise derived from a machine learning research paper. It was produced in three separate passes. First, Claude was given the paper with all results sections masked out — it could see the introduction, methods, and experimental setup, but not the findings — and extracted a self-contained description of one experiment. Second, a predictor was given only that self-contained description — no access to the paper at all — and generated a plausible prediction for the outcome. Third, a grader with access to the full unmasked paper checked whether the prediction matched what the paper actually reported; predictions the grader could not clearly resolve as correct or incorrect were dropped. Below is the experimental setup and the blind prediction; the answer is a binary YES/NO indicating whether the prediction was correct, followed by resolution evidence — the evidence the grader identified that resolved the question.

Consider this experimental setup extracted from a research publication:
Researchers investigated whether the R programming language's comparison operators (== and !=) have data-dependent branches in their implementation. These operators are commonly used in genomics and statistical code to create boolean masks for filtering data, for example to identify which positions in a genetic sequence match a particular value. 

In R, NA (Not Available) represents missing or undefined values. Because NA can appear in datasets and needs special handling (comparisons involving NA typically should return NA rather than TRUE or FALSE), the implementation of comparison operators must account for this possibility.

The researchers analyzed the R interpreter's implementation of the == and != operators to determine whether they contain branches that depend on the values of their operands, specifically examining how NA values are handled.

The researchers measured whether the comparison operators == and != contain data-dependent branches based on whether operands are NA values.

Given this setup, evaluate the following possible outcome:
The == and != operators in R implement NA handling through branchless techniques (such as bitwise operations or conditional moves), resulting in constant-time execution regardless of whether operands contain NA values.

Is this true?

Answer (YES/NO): NO